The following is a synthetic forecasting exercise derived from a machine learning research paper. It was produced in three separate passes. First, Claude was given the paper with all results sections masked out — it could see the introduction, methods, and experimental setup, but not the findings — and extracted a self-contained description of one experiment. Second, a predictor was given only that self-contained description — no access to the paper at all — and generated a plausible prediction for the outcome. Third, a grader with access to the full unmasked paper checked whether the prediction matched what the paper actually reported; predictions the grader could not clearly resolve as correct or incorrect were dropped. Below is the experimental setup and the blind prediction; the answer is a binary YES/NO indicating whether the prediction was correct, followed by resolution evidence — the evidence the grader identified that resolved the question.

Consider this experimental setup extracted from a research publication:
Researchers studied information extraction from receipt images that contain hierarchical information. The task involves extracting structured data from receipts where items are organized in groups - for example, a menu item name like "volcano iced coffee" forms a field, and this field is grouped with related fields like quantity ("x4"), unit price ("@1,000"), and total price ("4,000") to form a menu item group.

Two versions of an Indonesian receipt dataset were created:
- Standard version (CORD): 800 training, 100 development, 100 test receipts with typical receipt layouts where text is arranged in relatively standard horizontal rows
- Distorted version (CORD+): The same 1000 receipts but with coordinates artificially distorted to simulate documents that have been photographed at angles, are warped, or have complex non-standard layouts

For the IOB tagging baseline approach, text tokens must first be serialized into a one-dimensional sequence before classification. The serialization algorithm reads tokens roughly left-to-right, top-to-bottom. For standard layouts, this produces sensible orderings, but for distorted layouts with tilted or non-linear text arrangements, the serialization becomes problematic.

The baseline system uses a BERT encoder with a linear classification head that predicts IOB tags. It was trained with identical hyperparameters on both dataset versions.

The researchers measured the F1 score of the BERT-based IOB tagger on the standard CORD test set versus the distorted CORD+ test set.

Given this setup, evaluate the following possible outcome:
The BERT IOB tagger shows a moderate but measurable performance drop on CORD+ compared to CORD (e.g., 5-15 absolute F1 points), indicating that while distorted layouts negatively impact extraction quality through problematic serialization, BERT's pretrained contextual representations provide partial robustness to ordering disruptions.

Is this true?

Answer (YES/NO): NO